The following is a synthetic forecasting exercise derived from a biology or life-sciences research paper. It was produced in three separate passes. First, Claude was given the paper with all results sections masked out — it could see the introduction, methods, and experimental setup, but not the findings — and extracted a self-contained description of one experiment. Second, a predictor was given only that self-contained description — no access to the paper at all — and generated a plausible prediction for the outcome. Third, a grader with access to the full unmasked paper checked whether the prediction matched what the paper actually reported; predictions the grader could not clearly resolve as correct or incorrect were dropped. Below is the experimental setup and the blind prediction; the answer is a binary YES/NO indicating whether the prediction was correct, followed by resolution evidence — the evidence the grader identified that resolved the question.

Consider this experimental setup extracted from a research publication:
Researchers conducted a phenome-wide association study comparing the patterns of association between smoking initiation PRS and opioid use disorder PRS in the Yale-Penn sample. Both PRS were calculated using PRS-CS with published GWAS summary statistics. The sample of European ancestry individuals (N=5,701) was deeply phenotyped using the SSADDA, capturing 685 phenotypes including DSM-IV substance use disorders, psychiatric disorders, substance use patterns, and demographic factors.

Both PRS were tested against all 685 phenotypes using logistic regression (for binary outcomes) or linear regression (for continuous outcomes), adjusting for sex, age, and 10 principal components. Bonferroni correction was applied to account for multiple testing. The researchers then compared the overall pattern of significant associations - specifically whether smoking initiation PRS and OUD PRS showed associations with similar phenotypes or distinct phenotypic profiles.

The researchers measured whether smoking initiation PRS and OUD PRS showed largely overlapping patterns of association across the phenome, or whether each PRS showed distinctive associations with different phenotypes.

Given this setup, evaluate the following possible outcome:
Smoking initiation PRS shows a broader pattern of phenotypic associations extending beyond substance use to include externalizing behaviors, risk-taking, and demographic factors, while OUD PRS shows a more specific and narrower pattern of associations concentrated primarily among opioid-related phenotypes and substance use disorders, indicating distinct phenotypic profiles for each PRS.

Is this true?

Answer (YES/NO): YES